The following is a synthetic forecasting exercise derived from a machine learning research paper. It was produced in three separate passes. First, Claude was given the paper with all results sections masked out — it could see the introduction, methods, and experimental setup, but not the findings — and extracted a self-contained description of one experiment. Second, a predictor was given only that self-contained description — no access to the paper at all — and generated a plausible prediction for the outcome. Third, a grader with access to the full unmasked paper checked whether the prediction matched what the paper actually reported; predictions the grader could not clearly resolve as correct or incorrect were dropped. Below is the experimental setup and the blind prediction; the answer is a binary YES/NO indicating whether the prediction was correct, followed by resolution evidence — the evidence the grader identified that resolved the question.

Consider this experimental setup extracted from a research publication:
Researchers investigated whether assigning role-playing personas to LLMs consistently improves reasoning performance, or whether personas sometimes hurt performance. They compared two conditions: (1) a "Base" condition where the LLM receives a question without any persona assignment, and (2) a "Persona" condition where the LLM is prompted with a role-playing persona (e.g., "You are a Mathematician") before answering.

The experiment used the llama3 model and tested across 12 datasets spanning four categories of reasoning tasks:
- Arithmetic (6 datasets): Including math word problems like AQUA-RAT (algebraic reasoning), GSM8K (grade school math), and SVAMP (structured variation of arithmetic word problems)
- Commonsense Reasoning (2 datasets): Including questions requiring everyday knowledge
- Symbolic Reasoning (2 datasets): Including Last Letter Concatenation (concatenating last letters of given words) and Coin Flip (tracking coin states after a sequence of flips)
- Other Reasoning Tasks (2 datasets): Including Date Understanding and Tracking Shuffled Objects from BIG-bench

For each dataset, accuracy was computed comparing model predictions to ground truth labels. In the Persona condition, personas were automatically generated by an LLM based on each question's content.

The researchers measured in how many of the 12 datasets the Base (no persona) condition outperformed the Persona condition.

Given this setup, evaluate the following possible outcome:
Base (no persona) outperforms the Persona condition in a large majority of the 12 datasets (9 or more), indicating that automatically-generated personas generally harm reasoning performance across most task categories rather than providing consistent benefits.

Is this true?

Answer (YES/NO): NO